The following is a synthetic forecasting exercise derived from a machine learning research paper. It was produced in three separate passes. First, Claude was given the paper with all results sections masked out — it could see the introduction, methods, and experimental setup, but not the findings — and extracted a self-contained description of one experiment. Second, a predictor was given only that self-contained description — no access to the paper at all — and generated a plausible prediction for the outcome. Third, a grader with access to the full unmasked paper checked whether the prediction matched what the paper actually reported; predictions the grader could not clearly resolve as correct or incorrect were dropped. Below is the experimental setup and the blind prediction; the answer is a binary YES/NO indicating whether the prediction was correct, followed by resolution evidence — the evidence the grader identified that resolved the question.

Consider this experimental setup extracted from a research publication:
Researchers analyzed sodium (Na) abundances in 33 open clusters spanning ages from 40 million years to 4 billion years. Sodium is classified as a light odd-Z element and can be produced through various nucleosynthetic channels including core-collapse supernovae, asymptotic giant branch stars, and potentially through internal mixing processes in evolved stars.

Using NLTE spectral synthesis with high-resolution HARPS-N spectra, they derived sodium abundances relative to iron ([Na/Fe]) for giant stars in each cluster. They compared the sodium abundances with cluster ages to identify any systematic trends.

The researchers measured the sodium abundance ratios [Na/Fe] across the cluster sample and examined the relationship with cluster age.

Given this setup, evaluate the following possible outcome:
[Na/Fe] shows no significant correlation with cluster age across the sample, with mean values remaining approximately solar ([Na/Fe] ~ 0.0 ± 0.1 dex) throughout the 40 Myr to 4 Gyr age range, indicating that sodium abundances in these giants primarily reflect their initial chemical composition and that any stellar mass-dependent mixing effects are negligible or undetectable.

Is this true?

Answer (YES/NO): NO